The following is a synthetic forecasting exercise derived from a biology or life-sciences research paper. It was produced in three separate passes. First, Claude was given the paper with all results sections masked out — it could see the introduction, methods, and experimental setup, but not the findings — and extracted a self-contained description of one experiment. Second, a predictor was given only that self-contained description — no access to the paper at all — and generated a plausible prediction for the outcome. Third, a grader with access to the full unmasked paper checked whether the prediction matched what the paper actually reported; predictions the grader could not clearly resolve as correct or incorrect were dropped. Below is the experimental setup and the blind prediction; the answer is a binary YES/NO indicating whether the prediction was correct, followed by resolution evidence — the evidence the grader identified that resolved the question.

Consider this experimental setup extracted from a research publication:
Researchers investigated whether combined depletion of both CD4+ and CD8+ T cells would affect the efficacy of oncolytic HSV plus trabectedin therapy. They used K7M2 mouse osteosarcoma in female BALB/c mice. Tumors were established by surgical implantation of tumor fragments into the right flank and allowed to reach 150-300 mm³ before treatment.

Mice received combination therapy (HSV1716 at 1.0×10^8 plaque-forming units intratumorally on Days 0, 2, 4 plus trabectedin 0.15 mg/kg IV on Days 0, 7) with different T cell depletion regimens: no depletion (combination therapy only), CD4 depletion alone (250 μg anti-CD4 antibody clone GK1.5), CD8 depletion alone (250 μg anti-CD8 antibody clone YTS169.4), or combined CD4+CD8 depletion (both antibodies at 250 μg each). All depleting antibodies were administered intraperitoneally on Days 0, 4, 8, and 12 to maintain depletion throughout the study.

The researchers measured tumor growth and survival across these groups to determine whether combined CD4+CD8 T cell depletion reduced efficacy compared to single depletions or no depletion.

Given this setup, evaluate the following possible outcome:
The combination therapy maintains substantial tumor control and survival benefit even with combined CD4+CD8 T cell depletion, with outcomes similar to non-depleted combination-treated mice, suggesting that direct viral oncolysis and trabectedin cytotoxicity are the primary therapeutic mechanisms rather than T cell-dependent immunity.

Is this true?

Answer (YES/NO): NO